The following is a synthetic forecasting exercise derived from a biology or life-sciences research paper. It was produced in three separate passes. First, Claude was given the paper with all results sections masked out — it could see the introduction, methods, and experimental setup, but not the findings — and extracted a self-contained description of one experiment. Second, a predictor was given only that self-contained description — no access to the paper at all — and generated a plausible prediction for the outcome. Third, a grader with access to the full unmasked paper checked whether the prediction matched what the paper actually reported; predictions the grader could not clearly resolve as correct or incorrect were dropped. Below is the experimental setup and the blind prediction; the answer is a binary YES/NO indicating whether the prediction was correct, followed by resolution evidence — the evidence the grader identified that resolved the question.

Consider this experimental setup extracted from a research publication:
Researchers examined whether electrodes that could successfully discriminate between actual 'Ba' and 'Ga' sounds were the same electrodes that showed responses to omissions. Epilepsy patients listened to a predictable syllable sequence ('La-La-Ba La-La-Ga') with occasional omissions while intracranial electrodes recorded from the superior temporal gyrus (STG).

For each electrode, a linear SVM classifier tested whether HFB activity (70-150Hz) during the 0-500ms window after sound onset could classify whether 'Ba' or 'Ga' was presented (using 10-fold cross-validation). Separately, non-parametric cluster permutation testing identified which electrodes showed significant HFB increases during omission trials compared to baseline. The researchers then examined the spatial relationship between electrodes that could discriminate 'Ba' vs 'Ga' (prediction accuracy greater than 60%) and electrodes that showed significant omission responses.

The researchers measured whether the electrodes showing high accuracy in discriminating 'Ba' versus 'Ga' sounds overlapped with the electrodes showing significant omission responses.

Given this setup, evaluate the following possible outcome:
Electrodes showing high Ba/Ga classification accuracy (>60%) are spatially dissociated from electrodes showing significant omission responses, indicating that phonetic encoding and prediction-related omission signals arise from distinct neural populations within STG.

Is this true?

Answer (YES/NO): NO